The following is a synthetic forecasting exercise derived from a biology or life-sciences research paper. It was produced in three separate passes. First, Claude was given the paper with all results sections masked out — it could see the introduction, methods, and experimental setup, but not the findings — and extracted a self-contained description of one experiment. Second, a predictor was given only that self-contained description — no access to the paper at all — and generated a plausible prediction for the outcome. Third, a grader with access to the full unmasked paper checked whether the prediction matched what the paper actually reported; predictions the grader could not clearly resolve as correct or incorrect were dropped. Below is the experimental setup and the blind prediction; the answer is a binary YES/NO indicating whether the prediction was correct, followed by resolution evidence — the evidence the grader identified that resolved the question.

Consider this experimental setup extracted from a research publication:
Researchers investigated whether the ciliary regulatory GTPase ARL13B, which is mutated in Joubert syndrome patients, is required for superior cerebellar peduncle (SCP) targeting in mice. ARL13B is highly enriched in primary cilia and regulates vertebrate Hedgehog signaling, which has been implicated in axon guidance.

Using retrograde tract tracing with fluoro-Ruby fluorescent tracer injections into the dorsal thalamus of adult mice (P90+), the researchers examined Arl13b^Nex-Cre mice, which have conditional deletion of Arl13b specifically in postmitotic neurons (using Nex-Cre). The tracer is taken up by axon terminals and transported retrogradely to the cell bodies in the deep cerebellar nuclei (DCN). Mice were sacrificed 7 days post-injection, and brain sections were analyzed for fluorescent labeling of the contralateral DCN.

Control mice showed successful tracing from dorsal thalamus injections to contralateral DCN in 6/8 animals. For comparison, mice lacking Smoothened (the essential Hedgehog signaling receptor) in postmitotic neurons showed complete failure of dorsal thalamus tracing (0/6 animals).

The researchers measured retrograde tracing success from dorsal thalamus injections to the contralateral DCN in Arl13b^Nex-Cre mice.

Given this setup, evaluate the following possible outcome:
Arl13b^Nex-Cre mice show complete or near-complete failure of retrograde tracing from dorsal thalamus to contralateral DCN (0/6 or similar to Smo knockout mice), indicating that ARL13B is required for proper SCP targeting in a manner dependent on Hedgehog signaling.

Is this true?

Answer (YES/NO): YES